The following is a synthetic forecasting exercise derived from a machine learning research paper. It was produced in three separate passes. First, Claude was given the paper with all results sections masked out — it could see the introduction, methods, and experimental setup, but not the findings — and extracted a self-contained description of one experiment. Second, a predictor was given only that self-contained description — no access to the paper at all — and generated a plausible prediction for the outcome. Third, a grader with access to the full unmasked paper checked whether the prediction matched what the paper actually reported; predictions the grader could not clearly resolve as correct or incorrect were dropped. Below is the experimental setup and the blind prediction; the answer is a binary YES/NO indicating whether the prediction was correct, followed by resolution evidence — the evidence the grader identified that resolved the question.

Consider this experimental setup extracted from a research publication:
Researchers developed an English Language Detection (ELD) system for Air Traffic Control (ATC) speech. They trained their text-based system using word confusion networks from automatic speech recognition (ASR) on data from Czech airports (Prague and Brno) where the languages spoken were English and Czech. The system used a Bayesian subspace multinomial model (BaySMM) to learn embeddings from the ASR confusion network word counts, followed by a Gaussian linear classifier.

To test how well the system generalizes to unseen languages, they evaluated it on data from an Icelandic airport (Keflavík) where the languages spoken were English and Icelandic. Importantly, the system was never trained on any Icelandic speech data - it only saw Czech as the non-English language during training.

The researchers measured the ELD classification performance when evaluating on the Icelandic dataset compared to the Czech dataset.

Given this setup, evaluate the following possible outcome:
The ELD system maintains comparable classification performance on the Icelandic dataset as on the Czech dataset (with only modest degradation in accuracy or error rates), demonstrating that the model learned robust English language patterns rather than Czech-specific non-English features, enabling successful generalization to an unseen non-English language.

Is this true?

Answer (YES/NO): NO